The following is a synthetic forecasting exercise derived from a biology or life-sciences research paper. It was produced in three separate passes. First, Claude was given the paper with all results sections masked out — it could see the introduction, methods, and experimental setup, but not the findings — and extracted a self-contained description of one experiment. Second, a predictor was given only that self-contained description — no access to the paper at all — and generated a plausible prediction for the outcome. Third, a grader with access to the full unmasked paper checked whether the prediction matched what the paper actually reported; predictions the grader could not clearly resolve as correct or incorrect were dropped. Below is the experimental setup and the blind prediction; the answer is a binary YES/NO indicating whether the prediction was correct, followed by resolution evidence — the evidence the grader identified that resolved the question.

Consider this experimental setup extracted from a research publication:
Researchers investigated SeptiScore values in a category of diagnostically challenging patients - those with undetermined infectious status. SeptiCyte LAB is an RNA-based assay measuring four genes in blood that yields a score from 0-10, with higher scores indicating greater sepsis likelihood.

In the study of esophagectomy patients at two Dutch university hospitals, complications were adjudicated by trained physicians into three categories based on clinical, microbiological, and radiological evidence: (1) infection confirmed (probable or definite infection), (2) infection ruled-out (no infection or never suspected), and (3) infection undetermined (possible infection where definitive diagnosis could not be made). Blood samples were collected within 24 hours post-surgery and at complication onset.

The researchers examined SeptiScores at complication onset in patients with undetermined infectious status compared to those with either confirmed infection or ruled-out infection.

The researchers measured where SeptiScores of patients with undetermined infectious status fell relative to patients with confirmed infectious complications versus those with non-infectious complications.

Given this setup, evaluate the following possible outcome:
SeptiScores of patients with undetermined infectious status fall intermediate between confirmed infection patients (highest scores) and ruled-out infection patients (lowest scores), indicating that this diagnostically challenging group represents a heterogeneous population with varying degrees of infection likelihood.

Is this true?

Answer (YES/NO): YES